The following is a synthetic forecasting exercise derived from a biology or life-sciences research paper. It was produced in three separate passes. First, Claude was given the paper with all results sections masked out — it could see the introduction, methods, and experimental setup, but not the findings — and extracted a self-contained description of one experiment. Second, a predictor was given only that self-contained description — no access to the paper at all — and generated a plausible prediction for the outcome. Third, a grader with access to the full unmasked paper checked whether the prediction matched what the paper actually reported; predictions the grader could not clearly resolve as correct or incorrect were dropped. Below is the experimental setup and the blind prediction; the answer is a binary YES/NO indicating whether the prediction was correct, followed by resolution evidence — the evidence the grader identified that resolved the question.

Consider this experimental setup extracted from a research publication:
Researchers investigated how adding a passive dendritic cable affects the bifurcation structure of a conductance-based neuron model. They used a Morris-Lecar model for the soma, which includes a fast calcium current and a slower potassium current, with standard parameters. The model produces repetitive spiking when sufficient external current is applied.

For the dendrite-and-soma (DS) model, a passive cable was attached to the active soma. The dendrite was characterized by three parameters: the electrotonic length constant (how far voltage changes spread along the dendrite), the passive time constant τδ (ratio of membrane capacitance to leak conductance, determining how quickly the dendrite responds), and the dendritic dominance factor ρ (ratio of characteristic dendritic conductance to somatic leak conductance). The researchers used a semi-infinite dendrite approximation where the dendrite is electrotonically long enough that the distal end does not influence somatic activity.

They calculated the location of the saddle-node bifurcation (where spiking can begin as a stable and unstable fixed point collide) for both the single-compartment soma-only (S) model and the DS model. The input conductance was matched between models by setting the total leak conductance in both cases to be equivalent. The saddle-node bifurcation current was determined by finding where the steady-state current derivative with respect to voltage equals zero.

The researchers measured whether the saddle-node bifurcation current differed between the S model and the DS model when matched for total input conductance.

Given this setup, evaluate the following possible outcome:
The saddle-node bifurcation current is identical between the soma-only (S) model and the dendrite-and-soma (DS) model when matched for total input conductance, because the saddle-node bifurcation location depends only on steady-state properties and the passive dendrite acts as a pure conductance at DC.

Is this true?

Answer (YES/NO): YES